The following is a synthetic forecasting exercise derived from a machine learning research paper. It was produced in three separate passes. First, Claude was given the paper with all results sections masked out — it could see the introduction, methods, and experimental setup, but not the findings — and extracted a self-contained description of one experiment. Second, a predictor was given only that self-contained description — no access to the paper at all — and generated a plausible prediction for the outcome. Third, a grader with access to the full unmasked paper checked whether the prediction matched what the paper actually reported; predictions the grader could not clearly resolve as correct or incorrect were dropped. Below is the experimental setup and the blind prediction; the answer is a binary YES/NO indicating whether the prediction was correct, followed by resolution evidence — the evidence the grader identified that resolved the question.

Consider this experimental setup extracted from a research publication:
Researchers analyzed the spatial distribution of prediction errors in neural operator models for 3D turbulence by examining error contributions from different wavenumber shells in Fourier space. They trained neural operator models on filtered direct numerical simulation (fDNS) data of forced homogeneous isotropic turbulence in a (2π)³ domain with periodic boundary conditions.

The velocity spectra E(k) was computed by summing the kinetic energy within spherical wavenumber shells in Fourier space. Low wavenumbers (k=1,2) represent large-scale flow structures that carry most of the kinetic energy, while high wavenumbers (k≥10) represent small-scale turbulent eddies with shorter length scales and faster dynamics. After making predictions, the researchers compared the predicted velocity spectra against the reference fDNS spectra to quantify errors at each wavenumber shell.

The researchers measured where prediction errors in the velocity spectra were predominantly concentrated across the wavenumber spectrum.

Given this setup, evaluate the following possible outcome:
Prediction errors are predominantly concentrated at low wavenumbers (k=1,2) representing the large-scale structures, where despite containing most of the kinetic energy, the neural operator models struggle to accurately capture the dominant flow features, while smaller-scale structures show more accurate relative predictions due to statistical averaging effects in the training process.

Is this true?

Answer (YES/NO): YES